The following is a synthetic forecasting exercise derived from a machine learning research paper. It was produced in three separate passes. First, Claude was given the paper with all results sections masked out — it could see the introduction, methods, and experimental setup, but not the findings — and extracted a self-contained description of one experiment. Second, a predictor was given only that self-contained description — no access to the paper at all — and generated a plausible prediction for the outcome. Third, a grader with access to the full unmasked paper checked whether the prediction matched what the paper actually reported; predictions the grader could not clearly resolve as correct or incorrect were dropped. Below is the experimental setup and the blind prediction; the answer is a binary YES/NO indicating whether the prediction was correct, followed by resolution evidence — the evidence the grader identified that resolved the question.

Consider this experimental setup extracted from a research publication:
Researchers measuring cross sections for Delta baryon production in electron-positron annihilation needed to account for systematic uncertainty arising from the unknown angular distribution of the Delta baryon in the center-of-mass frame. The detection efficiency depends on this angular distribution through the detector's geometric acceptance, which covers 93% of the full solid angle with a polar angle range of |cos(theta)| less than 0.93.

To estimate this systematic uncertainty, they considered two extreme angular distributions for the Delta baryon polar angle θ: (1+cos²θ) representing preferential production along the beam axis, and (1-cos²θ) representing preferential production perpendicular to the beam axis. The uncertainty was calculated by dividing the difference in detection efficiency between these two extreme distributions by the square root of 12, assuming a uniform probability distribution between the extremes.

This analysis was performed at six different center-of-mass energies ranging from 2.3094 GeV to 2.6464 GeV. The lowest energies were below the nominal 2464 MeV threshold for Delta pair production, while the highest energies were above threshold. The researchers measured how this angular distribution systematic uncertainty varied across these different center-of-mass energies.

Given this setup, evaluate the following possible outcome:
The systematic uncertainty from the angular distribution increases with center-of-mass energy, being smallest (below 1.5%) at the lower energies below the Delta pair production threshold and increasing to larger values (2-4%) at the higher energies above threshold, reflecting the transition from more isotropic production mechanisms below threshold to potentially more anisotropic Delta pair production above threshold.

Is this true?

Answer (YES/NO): NO